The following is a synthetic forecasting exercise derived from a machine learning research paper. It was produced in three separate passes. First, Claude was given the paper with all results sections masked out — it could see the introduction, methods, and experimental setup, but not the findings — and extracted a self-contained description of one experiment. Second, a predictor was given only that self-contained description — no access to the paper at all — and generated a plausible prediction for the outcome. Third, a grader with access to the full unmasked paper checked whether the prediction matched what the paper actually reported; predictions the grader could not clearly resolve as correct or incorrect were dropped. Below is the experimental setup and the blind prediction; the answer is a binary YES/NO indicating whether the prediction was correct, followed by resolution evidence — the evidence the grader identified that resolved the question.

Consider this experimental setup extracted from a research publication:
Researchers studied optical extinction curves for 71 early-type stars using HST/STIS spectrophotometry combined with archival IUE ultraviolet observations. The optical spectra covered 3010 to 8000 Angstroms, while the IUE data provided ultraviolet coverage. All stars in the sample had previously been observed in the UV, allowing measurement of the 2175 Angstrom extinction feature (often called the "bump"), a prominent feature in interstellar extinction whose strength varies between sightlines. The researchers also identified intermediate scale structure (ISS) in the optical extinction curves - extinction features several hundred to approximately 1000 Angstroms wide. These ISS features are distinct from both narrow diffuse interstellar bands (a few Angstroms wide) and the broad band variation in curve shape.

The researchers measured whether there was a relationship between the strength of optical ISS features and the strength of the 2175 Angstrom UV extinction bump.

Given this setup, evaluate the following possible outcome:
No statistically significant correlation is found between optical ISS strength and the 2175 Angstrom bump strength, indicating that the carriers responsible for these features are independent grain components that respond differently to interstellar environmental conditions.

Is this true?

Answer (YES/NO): NO